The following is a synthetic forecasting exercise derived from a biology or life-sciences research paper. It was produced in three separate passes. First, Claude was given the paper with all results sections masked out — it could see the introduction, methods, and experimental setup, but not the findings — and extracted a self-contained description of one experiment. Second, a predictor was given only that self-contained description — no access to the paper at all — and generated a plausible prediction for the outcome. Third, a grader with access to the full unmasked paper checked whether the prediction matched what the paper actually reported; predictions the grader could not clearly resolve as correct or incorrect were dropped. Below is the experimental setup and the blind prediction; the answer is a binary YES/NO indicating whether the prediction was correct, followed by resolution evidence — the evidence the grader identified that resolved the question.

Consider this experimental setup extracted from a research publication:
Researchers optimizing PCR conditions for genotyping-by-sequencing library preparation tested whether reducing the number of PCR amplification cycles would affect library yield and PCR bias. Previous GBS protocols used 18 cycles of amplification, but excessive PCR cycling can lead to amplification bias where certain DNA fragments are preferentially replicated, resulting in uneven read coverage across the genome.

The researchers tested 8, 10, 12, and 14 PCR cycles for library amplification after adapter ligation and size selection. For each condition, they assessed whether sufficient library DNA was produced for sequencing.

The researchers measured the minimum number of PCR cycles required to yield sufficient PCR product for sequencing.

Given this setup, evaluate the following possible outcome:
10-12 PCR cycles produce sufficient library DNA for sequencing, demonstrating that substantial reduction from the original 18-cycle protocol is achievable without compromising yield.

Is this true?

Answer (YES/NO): NO